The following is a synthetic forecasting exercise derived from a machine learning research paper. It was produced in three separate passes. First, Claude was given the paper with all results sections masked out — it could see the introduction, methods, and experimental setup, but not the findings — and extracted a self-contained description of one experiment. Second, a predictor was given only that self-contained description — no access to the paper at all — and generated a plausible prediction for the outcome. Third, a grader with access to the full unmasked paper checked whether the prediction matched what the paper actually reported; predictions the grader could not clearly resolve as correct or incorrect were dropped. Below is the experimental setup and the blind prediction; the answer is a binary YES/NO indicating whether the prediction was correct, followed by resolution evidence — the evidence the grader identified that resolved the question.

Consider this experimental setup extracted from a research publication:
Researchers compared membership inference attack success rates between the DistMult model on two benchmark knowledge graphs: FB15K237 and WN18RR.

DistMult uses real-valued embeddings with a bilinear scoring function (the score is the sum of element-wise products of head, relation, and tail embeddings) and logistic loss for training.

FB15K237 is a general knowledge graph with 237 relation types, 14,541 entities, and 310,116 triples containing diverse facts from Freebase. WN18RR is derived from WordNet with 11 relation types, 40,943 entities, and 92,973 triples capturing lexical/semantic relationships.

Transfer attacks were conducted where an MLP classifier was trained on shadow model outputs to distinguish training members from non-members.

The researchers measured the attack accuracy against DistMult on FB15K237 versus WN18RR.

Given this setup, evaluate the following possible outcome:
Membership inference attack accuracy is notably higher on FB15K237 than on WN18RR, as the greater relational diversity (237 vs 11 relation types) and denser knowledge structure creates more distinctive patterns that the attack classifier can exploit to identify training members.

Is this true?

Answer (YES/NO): NO